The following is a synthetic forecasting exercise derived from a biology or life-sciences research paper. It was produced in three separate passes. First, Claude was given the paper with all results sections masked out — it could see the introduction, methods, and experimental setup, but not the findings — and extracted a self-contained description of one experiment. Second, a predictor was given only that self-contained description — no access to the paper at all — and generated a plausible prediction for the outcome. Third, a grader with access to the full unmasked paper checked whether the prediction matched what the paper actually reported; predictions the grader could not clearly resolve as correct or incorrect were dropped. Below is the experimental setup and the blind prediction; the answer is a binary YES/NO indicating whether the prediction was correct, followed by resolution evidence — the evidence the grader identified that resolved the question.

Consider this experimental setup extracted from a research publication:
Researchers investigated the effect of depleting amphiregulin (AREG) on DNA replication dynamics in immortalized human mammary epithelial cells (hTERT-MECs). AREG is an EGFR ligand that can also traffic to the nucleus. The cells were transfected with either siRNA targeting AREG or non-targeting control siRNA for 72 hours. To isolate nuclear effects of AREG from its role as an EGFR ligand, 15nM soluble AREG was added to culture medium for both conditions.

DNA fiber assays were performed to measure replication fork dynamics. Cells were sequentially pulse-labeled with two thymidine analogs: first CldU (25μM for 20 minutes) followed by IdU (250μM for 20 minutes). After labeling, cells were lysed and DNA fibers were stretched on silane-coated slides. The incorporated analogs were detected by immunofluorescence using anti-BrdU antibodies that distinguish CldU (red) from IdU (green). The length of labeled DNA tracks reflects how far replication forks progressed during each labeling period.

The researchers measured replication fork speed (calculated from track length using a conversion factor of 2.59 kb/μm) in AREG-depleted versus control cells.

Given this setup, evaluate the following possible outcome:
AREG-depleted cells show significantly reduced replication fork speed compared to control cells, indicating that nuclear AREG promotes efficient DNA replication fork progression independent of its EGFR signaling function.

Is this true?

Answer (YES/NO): YES